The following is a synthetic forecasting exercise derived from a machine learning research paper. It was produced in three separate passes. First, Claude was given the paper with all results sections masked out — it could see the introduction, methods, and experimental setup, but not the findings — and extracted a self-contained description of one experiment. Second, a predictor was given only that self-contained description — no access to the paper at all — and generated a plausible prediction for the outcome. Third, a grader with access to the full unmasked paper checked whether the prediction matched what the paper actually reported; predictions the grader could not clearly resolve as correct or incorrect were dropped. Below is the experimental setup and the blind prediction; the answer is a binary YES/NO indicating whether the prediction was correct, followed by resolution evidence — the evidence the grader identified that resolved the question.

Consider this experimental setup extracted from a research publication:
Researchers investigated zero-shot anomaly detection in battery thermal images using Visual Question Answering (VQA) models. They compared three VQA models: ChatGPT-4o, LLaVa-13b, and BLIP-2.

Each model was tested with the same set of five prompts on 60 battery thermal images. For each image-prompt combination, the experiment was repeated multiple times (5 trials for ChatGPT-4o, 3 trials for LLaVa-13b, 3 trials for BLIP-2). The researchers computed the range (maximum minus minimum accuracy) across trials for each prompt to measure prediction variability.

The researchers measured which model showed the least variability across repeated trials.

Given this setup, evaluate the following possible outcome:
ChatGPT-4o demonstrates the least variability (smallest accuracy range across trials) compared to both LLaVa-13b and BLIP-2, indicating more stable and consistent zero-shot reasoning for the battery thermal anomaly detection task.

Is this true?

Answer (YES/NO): NO